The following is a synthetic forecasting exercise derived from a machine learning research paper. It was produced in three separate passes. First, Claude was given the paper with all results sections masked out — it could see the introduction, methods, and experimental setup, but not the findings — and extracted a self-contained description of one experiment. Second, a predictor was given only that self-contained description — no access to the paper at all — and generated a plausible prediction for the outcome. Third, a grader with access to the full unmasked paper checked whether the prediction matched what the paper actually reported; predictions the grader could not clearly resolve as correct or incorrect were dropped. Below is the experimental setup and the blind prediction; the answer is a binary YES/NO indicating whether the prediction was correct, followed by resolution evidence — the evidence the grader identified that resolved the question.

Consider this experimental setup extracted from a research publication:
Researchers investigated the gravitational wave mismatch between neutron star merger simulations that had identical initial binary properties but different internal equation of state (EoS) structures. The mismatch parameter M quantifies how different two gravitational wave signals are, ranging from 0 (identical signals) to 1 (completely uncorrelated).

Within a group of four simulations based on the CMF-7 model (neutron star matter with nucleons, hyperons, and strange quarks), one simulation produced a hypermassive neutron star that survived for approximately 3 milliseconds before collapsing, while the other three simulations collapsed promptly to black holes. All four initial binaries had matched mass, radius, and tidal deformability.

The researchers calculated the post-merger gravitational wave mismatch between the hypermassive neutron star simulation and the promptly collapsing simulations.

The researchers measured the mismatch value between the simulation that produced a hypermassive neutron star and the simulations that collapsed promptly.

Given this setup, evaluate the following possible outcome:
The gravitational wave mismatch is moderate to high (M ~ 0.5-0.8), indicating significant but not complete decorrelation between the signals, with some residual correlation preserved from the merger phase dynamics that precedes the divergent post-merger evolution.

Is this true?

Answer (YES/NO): NO